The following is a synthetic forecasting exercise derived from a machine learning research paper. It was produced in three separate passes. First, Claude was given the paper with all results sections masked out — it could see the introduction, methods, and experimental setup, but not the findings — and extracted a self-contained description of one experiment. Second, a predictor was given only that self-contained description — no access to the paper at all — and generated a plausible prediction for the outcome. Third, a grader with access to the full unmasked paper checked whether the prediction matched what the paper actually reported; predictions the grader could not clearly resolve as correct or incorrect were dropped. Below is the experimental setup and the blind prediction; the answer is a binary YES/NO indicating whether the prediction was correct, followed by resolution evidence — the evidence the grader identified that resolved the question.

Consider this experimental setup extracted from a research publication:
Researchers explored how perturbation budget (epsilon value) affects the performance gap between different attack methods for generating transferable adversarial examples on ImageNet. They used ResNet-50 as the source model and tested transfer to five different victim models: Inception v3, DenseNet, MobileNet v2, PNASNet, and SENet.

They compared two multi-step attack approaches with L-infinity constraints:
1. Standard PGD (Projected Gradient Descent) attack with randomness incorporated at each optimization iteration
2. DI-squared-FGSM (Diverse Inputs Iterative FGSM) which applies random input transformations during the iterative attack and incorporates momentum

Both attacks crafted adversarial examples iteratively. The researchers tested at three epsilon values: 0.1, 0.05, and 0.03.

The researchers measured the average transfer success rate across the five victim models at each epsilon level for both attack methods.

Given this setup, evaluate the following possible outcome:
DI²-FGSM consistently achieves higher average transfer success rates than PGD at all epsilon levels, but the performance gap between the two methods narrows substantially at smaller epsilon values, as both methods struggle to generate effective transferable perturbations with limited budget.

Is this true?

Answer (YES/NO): NO